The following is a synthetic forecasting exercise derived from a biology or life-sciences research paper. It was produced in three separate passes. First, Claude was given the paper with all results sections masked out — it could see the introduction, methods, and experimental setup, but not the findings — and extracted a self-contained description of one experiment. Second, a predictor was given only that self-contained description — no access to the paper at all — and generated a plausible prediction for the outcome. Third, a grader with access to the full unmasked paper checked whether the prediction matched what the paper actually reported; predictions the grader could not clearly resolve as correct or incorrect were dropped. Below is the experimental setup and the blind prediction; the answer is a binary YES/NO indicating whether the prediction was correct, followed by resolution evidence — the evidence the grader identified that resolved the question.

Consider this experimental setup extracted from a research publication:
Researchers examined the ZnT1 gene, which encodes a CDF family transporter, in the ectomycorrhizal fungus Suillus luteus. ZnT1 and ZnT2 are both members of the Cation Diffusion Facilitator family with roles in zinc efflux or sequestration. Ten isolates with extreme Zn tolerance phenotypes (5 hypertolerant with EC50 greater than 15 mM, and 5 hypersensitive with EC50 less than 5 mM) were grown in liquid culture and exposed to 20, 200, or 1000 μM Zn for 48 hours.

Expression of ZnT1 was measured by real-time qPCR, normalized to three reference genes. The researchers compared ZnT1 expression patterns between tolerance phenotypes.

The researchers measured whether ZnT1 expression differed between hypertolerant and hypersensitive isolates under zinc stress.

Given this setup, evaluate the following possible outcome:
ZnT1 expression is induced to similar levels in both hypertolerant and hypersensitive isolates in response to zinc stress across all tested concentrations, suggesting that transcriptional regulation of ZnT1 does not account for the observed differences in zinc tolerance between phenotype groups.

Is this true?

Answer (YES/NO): NO